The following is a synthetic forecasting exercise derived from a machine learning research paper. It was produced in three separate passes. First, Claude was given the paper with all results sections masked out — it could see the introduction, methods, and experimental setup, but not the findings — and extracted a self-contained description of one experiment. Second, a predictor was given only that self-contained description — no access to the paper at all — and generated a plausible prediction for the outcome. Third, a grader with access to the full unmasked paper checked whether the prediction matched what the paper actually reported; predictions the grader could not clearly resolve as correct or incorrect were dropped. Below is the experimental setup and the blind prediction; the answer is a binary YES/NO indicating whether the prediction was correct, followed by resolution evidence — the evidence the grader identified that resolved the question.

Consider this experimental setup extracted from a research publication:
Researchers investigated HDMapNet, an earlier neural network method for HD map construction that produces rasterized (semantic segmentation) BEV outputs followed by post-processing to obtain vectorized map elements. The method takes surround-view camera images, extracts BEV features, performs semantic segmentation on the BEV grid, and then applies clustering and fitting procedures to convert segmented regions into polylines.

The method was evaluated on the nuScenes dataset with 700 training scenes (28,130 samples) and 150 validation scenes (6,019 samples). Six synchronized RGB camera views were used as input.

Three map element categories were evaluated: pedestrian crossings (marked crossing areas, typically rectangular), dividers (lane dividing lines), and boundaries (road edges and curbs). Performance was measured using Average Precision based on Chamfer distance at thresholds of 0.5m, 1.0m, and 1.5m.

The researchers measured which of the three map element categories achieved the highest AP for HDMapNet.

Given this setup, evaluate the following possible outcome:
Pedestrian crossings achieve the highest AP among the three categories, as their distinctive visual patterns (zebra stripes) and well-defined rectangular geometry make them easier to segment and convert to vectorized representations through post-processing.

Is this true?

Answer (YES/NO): NO